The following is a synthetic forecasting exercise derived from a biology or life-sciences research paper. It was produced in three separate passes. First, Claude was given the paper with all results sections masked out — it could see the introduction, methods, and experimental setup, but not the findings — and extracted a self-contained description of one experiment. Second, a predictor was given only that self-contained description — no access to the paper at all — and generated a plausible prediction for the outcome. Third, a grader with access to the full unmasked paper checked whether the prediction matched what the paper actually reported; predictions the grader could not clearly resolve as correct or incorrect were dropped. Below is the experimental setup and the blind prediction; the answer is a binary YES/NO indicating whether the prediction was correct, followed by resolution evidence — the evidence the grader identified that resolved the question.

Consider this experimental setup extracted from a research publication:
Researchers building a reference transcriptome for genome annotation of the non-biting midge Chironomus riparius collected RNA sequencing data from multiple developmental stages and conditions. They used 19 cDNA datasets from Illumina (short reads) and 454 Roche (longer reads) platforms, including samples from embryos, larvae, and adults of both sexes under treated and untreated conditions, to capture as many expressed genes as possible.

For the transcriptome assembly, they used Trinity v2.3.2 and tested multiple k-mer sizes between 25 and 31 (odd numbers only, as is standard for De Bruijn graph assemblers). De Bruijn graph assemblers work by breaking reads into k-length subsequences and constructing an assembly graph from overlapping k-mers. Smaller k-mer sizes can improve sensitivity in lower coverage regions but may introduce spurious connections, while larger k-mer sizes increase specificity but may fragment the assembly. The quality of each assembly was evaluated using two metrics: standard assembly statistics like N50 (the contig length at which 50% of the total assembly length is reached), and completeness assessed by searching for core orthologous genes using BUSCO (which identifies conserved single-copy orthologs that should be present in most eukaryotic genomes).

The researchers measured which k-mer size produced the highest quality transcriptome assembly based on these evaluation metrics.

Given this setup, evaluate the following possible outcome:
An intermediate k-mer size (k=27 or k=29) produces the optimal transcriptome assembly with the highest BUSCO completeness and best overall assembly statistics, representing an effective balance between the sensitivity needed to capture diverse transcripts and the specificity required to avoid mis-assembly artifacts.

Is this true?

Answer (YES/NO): NO